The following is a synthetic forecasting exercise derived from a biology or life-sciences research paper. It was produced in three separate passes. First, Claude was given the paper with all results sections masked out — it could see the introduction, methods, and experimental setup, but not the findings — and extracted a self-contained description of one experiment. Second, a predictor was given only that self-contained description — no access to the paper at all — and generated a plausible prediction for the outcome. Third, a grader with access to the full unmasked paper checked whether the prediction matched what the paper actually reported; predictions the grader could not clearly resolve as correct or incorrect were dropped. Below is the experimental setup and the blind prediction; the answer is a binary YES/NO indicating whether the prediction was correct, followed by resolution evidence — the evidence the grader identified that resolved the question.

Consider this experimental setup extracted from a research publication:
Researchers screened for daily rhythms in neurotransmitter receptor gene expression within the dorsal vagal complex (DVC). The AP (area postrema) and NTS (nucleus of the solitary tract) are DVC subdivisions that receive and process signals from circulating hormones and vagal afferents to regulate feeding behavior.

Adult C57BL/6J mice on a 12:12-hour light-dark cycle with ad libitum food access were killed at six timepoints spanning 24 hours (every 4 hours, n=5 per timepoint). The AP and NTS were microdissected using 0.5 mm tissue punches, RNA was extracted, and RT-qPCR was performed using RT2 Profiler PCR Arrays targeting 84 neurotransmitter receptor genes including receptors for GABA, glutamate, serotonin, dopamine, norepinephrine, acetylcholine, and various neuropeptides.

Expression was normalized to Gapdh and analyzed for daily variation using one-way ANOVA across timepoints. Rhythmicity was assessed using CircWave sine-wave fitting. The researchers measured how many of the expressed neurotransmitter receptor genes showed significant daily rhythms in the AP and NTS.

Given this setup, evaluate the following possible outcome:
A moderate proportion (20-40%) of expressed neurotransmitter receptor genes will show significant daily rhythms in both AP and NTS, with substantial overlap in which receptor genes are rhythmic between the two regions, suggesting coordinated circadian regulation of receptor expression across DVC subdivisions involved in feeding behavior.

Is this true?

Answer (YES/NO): NO